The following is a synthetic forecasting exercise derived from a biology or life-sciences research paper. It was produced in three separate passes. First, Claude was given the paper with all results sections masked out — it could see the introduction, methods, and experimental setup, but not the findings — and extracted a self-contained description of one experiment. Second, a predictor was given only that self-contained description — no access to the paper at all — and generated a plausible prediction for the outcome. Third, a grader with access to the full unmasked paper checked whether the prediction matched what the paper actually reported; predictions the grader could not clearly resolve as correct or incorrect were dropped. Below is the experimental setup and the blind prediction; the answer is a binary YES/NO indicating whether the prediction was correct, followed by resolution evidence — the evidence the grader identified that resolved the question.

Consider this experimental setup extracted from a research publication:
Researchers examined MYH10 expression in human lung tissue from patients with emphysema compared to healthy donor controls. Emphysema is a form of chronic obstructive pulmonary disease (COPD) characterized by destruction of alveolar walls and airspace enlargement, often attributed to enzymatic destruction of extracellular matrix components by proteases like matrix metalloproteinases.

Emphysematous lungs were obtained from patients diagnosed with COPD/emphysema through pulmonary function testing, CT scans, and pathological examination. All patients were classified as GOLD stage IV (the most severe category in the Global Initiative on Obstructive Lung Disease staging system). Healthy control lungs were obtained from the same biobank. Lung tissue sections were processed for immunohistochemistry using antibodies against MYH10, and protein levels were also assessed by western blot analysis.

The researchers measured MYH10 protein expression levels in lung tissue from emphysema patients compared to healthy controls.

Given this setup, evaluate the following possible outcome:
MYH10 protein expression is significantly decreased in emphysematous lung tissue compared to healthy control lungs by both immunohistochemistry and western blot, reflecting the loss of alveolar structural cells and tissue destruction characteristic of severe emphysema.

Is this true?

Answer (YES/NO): YES